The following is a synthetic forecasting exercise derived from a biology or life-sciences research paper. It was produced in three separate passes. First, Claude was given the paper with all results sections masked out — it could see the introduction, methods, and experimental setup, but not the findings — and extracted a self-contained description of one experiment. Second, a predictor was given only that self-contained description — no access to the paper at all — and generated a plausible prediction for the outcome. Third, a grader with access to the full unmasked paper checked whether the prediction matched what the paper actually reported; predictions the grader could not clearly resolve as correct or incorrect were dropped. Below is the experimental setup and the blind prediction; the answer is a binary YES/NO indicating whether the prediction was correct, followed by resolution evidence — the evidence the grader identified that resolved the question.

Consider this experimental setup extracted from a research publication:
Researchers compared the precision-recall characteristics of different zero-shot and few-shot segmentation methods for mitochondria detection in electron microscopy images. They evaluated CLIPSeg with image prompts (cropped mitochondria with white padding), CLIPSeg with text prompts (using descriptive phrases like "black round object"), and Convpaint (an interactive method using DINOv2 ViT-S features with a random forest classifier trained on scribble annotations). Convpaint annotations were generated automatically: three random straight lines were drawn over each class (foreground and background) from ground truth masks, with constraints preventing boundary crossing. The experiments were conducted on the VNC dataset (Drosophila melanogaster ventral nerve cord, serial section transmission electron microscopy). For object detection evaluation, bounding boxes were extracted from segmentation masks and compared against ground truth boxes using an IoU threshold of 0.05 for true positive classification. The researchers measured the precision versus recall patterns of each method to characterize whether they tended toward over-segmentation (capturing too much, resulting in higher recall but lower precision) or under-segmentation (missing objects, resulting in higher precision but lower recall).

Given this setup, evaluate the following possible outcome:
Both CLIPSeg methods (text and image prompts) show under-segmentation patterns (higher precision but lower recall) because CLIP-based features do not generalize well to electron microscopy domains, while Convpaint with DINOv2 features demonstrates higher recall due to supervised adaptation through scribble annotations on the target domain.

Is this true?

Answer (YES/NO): NO